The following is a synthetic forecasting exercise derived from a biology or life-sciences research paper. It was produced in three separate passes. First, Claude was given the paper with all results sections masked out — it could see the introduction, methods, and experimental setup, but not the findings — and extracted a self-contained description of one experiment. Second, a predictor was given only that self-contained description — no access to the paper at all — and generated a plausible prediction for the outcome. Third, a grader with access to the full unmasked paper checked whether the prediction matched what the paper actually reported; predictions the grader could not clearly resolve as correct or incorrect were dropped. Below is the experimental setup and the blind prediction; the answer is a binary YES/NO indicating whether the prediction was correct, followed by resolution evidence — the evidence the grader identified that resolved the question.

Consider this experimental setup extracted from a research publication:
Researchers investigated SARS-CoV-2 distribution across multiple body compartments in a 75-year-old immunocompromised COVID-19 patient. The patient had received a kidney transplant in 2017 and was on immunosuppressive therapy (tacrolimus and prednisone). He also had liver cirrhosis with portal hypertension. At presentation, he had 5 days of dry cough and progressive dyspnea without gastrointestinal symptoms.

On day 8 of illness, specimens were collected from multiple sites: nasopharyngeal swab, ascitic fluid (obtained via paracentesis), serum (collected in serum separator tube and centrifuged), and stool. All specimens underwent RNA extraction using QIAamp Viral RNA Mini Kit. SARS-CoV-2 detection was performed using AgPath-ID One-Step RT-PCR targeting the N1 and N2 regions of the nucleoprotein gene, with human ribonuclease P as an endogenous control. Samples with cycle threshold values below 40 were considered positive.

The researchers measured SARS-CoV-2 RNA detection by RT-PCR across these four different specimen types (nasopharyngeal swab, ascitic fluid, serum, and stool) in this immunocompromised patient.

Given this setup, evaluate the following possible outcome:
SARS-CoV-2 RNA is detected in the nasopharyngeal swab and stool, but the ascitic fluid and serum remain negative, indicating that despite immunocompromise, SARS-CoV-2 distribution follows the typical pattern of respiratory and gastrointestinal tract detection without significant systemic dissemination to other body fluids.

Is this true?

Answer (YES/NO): NO